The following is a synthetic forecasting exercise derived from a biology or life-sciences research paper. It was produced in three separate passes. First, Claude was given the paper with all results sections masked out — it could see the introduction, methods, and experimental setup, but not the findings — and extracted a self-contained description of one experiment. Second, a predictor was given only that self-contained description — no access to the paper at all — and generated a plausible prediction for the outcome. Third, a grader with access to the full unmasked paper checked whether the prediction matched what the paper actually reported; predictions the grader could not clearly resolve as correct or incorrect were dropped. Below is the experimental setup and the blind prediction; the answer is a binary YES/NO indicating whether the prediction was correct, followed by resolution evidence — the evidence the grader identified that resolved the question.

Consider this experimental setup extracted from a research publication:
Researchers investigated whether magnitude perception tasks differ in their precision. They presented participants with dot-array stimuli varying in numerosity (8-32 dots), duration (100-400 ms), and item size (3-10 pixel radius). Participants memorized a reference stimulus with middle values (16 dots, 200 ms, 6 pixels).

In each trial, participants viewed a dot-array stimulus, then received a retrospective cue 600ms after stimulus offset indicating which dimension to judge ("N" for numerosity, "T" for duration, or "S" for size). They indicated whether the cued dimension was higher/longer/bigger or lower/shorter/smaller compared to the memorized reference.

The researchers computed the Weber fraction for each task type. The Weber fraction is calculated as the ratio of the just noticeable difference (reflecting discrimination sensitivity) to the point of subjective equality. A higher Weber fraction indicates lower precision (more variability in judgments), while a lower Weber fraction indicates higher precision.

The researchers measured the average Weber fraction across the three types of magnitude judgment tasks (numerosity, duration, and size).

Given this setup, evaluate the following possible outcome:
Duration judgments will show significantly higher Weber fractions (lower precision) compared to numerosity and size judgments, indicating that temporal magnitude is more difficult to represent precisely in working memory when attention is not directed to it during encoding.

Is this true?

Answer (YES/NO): YES